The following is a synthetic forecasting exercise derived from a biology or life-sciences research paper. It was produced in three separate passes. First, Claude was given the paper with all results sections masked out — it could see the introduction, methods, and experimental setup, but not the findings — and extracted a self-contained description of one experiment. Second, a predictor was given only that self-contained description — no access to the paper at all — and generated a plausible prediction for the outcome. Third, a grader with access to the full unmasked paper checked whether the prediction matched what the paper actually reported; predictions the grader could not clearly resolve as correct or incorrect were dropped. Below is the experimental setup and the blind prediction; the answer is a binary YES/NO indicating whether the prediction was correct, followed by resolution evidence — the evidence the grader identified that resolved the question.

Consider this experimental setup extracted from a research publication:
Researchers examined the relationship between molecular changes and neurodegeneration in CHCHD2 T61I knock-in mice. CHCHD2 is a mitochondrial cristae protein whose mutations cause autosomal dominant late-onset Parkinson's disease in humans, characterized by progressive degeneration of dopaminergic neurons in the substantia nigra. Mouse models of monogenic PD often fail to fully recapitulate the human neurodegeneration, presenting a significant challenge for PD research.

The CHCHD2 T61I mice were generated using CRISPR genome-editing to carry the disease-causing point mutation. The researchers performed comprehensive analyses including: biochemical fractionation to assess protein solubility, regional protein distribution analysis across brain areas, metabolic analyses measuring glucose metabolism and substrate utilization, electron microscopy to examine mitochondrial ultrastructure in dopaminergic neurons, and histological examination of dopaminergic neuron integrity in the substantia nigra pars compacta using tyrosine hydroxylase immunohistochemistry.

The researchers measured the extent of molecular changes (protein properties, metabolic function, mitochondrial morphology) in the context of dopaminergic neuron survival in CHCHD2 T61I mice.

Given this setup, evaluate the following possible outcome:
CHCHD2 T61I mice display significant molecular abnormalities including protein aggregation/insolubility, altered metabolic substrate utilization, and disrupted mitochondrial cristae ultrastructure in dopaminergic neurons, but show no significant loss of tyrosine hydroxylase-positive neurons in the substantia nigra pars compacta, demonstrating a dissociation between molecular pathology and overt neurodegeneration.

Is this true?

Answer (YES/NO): YES